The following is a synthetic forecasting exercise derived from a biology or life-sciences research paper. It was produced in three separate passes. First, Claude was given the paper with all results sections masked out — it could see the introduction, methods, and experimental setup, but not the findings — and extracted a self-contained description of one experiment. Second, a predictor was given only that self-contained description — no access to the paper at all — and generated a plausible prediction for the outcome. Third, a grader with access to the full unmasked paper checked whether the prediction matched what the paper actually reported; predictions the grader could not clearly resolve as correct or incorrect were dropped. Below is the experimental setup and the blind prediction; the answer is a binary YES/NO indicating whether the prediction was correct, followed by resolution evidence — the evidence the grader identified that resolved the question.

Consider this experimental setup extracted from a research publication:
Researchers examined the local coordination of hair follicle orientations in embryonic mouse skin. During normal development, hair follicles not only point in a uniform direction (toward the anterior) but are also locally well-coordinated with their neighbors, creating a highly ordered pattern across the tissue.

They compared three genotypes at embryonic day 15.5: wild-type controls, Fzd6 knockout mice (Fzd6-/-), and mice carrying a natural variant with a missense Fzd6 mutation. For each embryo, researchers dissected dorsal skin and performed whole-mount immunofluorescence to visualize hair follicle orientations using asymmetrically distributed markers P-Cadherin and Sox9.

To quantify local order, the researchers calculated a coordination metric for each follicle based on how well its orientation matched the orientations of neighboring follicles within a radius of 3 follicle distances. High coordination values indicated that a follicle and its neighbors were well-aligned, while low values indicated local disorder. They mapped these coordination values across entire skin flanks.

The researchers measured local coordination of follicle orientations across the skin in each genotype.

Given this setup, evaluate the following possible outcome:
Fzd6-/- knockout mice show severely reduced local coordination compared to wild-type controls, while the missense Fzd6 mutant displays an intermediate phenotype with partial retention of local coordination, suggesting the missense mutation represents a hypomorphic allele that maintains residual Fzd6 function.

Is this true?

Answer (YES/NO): NO